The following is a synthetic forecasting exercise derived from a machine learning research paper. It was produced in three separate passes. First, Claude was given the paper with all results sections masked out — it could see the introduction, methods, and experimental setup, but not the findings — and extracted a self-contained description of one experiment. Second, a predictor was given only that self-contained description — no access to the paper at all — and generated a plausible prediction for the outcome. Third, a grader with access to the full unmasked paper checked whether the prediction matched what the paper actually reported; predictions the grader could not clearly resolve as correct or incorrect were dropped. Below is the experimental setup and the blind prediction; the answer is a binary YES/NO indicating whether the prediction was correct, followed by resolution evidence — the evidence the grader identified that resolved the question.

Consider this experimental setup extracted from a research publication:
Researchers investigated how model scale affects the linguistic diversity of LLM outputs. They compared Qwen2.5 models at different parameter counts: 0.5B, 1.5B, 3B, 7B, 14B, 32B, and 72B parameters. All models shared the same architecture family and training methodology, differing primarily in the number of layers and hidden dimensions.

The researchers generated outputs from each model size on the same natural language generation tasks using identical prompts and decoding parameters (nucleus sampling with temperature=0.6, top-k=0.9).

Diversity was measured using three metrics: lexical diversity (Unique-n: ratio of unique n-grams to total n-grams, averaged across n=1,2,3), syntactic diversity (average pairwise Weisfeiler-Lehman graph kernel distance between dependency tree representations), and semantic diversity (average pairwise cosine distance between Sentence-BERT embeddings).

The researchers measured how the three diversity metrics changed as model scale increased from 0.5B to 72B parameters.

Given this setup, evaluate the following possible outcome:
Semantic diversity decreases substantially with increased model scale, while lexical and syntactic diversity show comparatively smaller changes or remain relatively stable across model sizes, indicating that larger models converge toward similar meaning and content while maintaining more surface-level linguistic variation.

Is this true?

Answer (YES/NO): NO